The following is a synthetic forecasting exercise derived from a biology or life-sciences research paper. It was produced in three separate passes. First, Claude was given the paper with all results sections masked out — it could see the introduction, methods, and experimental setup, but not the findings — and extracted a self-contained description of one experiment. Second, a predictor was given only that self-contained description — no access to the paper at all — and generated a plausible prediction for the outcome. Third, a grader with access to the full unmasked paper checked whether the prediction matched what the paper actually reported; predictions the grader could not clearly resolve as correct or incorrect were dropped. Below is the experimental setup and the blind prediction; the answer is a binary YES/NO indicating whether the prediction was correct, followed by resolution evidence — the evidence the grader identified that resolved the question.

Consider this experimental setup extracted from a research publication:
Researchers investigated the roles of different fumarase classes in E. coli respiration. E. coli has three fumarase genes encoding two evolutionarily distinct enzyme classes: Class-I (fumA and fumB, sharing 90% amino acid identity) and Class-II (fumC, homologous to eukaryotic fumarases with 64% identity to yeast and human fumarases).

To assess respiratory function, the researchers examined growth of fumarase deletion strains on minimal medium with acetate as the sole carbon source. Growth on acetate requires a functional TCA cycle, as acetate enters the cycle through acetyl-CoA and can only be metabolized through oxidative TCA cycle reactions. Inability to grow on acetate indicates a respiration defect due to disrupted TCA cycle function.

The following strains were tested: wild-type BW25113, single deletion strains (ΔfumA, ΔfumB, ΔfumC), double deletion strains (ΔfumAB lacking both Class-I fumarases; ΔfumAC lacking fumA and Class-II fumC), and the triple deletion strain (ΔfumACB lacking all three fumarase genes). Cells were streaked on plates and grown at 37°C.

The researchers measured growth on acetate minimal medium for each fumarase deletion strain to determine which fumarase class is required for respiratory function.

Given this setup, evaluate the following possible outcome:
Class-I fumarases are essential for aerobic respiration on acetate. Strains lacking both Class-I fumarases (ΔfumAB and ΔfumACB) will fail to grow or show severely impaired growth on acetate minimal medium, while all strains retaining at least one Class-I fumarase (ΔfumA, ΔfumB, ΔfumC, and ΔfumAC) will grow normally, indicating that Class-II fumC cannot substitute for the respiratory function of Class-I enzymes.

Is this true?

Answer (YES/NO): NO